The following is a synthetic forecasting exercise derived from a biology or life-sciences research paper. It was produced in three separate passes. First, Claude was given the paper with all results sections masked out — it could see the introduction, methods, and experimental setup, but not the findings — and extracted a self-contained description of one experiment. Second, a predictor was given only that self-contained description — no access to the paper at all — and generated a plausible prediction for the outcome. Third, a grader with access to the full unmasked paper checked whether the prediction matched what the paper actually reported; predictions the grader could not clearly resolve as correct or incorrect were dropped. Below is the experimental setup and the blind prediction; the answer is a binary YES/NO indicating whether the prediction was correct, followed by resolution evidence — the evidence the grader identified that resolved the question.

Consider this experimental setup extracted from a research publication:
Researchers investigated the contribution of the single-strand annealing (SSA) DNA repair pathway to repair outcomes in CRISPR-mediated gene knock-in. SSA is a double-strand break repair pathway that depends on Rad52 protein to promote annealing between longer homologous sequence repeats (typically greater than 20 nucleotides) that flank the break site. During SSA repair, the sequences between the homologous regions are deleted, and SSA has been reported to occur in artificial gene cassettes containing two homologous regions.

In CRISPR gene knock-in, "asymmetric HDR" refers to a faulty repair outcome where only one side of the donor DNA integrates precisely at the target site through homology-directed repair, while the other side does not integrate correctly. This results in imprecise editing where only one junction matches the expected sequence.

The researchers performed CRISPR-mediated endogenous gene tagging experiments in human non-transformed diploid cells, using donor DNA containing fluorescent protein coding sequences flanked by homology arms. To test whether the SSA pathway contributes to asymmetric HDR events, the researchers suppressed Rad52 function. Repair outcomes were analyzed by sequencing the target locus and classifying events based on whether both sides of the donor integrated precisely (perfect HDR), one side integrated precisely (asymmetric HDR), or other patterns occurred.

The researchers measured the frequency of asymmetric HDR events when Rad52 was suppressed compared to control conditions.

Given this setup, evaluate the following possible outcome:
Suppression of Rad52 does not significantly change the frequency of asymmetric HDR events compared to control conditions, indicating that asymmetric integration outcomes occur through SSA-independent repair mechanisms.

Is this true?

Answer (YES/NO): NO